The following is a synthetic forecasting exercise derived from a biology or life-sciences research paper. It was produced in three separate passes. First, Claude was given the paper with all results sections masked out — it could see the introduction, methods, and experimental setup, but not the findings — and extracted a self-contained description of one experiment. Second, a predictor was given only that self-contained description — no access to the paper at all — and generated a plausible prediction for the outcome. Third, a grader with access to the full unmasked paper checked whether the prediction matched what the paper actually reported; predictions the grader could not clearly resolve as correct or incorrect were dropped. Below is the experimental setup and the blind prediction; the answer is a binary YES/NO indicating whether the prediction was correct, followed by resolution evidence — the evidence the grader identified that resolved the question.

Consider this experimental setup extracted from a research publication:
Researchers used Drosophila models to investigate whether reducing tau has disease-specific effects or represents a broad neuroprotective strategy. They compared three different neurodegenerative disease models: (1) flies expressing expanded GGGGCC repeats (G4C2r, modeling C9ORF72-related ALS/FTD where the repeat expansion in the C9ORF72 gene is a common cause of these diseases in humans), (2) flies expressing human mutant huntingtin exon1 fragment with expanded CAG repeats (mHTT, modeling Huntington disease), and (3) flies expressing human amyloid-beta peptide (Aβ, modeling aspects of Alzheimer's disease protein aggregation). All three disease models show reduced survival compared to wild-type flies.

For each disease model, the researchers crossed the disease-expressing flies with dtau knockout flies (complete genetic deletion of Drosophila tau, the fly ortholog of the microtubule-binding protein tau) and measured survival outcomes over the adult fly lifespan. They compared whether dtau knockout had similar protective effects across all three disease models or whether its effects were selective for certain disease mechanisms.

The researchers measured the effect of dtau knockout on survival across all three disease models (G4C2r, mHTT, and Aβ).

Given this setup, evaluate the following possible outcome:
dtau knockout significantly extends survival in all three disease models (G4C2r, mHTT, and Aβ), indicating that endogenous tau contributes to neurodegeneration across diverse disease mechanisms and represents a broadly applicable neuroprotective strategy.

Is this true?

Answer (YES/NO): NO